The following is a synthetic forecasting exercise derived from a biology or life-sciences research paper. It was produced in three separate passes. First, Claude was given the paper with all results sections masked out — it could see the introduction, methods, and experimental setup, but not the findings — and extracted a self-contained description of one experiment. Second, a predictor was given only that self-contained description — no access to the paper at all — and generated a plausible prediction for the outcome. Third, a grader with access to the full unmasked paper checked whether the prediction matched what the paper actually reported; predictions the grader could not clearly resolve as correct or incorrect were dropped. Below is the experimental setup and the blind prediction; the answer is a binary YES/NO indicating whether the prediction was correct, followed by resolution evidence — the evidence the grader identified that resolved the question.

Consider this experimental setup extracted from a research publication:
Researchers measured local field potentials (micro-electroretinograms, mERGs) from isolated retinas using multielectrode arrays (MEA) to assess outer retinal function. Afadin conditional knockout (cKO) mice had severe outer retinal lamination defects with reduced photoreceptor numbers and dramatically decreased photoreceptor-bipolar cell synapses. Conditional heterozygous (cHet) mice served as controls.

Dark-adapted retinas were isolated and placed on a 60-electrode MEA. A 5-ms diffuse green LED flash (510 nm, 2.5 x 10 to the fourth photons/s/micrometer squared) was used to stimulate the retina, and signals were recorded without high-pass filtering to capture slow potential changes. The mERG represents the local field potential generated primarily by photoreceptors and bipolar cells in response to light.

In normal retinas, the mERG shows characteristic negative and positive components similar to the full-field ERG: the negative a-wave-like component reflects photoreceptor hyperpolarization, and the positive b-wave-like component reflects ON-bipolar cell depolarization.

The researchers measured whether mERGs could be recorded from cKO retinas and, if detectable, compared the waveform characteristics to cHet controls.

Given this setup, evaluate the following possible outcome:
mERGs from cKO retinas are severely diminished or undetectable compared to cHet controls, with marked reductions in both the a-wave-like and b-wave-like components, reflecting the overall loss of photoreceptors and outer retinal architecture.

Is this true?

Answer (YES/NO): YES